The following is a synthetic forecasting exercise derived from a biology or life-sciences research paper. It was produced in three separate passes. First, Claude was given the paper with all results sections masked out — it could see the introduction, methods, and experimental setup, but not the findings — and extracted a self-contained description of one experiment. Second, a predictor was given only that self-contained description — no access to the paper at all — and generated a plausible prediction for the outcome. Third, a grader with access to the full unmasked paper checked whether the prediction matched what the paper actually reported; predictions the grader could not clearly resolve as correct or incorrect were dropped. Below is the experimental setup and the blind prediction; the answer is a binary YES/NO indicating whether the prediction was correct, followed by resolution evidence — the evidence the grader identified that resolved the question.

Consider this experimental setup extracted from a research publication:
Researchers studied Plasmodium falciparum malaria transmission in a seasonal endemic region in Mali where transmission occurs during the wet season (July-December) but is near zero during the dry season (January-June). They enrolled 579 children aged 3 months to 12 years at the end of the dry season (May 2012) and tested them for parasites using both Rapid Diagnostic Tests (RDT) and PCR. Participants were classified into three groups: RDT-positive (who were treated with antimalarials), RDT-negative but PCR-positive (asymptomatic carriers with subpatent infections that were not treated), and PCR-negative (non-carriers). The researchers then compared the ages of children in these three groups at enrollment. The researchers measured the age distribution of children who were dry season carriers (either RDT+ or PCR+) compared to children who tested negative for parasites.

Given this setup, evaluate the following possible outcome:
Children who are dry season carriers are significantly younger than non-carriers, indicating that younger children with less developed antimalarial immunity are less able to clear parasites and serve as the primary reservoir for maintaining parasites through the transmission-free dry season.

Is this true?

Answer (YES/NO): NO